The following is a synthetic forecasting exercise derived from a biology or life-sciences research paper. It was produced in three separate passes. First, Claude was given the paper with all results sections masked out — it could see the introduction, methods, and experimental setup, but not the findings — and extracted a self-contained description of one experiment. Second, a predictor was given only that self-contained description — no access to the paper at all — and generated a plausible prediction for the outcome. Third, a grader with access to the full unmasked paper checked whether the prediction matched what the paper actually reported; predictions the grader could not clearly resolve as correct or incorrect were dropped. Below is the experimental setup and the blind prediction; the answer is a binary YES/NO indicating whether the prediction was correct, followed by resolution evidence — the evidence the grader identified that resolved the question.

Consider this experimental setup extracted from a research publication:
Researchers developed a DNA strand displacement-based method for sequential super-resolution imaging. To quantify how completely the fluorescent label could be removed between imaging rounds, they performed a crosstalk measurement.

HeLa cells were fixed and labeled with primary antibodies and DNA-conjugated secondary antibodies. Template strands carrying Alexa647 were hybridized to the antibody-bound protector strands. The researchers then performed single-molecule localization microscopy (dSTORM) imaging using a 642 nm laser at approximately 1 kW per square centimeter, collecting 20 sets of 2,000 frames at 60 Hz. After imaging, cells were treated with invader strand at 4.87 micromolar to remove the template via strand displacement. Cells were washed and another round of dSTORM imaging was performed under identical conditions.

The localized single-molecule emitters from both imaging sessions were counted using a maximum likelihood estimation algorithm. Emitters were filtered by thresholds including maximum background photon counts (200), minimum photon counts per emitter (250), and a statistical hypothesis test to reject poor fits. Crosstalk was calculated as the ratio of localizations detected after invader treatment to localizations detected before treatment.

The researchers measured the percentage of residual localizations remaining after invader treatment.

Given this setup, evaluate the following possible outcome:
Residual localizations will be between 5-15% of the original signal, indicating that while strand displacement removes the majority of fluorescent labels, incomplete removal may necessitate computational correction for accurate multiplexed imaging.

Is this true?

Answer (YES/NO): NO